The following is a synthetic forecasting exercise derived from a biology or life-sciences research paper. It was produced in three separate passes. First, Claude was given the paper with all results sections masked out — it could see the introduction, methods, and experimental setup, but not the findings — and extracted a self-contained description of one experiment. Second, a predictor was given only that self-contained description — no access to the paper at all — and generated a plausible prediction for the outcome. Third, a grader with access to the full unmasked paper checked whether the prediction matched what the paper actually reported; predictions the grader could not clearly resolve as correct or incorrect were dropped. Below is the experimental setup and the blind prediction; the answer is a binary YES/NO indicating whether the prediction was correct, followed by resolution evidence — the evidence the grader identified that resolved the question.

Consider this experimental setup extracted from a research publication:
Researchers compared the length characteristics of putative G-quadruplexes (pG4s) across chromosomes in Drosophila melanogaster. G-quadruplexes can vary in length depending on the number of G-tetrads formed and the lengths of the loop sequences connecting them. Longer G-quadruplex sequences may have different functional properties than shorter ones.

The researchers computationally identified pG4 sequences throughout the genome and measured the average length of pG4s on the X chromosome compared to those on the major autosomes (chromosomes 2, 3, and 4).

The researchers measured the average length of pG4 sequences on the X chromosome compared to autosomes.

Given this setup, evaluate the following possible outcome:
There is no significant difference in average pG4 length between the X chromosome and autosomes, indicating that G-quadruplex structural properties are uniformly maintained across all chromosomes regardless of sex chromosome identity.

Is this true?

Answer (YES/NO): NO